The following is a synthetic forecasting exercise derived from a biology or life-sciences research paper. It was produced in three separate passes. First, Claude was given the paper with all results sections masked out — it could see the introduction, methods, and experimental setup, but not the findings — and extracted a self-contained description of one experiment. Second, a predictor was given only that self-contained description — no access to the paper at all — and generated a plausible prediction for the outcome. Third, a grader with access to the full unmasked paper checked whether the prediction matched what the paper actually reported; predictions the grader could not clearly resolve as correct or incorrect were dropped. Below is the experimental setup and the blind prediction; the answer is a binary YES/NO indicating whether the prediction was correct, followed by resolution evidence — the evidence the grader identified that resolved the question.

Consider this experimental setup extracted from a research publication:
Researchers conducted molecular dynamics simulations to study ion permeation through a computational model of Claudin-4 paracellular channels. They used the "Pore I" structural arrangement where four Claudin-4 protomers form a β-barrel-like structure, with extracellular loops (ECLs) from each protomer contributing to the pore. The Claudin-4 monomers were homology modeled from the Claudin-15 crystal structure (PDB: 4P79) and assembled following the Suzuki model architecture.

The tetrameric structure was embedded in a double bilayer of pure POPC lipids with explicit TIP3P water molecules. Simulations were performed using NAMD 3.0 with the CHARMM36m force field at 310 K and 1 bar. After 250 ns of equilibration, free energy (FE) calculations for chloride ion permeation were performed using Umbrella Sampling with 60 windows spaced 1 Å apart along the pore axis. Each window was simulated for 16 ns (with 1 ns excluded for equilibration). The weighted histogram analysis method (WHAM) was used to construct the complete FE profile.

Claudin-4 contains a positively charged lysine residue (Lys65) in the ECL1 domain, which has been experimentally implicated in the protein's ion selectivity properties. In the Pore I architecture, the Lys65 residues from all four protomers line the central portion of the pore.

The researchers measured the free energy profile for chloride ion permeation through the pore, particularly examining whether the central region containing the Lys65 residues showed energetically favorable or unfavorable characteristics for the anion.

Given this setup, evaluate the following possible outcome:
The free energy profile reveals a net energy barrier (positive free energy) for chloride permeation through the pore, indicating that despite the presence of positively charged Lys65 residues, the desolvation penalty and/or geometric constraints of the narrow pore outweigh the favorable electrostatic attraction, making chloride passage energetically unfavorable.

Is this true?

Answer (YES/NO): NO